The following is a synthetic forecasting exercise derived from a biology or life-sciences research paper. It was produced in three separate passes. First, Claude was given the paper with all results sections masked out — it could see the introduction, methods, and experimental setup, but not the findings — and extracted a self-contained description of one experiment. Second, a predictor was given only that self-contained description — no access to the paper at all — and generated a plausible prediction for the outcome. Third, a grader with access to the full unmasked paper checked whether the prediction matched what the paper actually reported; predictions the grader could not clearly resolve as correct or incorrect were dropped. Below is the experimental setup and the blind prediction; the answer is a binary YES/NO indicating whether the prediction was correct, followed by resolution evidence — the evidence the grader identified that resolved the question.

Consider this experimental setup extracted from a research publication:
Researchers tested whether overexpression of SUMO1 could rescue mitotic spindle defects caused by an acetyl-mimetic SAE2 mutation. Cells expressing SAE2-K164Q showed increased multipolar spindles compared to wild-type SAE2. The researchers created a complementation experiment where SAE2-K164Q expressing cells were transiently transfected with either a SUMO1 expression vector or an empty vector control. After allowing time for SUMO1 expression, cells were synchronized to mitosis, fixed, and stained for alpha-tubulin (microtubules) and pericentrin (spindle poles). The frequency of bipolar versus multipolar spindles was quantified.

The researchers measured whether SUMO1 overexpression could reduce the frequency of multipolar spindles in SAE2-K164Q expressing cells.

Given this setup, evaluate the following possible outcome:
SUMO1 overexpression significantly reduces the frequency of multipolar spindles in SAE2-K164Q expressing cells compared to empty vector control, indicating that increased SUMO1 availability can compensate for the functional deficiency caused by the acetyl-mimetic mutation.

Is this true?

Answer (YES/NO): YES